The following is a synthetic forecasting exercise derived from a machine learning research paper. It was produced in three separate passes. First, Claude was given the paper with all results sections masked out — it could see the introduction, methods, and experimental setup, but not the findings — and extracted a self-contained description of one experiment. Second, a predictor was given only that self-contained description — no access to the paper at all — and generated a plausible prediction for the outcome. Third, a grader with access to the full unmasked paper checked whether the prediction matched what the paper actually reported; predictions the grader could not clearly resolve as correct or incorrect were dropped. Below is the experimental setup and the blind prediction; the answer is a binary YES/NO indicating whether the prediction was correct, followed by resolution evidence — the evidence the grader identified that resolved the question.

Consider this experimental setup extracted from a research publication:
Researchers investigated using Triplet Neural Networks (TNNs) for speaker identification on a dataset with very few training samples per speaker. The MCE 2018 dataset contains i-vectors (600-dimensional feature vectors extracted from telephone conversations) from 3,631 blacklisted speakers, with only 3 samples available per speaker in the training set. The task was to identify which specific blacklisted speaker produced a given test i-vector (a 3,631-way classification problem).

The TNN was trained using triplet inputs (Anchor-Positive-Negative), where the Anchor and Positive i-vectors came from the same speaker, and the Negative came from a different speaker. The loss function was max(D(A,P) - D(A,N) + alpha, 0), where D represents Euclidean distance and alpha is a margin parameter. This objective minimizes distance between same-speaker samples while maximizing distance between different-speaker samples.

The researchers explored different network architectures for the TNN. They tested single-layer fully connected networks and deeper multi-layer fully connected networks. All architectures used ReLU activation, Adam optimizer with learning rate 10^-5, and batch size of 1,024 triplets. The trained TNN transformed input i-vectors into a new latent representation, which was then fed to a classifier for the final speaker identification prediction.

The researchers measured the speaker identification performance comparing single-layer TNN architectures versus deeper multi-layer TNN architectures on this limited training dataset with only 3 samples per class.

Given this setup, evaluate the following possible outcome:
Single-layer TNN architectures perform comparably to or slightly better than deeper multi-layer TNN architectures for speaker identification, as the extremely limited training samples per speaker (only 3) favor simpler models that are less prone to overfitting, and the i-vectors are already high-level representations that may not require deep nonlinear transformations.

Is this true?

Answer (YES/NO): YES